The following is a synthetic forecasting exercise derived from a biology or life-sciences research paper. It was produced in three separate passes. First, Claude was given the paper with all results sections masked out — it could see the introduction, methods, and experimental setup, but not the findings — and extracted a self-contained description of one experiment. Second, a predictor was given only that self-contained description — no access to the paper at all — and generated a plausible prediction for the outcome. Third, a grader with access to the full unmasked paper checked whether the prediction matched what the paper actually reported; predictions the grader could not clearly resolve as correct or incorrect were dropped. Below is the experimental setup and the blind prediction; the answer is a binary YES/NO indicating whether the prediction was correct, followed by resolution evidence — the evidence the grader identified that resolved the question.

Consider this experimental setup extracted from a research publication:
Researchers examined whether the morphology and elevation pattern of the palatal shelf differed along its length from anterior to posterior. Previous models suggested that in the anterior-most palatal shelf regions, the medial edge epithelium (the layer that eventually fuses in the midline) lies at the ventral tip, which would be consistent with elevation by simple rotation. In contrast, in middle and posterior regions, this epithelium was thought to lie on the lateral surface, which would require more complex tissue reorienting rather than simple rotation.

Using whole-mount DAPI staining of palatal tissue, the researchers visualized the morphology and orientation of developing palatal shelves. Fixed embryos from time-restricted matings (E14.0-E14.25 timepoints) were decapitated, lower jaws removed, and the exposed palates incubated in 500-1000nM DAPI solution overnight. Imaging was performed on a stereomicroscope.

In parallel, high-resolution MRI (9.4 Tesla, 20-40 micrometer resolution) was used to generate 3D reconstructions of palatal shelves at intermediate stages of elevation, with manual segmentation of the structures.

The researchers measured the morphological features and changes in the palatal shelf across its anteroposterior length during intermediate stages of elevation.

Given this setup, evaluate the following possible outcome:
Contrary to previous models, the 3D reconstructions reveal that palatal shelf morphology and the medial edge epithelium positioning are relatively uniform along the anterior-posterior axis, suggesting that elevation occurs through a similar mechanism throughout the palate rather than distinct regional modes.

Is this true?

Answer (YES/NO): NO